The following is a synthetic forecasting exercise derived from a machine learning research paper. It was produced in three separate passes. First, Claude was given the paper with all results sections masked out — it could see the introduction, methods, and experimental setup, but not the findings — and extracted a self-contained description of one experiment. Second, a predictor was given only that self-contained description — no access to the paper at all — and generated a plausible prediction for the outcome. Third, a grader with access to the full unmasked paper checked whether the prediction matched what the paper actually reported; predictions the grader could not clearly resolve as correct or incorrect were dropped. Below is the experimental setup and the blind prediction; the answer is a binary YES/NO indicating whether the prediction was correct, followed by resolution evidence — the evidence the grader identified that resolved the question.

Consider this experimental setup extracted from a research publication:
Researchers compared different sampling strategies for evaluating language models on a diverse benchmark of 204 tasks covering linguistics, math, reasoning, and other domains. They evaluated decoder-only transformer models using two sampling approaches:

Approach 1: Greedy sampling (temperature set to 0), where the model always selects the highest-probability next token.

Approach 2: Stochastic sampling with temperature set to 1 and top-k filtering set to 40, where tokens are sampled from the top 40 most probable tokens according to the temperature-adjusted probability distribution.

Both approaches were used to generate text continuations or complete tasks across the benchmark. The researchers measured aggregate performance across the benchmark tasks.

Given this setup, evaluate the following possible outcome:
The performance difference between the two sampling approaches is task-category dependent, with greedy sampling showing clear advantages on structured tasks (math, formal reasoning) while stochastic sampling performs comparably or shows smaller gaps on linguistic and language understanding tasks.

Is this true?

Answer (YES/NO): NO